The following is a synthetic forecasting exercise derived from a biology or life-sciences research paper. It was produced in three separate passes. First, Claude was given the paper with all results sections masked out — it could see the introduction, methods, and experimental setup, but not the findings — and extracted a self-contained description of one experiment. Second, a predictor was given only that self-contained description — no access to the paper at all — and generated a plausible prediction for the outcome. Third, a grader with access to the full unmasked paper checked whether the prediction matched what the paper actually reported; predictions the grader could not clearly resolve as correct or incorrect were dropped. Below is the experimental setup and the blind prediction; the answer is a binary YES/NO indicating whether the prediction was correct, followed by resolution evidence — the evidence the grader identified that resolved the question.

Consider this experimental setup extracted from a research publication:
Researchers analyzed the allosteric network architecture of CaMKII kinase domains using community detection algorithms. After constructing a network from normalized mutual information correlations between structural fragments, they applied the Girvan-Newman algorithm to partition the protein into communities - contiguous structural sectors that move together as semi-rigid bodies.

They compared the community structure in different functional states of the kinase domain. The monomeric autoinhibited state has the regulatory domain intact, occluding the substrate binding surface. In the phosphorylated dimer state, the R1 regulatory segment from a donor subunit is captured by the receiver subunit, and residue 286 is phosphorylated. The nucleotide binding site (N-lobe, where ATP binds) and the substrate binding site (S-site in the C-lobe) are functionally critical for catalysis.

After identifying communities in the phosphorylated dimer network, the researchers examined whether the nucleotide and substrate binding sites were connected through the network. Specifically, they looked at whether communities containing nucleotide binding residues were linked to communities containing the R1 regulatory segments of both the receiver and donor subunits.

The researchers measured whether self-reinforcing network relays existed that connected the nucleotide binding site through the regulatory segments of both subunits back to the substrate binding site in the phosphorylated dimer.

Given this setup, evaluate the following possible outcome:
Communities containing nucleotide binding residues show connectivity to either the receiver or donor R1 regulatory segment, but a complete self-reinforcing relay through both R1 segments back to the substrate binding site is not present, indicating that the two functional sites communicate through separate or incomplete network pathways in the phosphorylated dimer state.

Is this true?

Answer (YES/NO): NO